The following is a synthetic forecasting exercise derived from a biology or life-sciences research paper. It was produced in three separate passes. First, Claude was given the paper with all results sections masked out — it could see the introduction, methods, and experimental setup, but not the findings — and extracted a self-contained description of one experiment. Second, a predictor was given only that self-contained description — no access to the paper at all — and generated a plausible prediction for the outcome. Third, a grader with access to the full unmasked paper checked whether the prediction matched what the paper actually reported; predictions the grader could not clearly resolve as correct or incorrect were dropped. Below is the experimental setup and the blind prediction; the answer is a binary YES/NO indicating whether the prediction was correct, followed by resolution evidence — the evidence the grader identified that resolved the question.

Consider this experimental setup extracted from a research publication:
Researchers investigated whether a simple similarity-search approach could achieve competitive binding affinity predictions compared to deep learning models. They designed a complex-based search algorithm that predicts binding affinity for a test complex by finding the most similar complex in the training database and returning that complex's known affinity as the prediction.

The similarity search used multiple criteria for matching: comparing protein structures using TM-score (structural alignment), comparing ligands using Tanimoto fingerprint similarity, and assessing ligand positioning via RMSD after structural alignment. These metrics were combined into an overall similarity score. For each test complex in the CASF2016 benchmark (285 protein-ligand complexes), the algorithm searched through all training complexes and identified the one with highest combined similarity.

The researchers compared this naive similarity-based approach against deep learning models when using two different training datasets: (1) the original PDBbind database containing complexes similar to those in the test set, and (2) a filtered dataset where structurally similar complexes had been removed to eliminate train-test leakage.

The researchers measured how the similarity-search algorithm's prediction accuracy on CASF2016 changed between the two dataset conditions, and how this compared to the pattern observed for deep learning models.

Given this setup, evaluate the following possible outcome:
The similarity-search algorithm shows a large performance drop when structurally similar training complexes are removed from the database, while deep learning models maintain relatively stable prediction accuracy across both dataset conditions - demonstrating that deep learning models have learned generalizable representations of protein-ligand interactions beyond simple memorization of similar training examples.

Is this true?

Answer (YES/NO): NO